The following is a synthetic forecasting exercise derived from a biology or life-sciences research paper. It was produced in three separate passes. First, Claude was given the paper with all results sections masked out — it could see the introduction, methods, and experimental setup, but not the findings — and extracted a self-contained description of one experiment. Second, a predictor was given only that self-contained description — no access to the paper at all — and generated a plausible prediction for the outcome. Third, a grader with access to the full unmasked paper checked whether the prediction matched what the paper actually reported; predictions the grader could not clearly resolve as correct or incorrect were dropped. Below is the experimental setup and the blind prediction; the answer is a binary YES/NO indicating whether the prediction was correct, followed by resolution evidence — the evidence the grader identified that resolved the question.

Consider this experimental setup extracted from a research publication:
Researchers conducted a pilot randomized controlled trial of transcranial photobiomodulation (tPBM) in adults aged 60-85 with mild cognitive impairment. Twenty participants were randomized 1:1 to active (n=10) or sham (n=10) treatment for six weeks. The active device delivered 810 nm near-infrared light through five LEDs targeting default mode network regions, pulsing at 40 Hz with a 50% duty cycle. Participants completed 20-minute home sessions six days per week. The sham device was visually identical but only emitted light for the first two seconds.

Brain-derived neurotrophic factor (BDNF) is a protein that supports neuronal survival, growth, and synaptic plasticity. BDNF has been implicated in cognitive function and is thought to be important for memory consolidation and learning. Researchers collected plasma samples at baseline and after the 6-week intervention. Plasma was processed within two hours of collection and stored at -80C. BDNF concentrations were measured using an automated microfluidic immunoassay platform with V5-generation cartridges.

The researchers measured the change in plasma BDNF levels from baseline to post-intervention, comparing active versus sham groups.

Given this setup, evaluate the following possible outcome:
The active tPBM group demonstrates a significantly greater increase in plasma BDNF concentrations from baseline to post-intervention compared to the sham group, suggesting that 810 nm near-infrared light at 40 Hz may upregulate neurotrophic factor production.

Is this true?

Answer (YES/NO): NO